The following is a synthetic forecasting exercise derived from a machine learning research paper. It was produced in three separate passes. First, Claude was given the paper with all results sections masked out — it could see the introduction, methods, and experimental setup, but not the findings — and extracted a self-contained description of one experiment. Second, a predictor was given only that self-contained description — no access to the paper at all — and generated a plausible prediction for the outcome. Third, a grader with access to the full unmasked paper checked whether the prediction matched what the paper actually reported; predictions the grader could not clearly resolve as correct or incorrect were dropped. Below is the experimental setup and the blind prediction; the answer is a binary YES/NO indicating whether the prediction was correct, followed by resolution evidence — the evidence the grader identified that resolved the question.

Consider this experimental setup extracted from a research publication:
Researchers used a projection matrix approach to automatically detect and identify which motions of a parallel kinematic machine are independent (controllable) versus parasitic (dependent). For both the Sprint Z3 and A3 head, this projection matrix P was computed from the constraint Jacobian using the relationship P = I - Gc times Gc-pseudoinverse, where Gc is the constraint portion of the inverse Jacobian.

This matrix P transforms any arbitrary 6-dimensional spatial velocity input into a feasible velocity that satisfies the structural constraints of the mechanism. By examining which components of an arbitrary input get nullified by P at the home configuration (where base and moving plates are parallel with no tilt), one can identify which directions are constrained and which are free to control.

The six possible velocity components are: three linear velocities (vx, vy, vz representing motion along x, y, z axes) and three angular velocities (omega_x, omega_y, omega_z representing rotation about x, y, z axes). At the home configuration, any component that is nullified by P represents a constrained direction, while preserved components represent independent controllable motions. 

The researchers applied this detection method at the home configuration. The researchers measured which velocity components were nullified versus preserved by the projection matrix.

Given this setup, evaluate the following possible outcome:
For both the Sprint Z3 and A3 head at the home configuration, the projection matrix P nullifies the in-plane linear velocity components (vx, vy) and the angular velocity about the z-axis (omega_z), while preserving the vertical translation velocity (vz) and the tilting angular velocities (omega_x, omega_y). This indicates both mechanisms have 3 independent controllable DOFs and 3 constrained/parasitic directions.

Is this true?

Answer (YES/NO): YES